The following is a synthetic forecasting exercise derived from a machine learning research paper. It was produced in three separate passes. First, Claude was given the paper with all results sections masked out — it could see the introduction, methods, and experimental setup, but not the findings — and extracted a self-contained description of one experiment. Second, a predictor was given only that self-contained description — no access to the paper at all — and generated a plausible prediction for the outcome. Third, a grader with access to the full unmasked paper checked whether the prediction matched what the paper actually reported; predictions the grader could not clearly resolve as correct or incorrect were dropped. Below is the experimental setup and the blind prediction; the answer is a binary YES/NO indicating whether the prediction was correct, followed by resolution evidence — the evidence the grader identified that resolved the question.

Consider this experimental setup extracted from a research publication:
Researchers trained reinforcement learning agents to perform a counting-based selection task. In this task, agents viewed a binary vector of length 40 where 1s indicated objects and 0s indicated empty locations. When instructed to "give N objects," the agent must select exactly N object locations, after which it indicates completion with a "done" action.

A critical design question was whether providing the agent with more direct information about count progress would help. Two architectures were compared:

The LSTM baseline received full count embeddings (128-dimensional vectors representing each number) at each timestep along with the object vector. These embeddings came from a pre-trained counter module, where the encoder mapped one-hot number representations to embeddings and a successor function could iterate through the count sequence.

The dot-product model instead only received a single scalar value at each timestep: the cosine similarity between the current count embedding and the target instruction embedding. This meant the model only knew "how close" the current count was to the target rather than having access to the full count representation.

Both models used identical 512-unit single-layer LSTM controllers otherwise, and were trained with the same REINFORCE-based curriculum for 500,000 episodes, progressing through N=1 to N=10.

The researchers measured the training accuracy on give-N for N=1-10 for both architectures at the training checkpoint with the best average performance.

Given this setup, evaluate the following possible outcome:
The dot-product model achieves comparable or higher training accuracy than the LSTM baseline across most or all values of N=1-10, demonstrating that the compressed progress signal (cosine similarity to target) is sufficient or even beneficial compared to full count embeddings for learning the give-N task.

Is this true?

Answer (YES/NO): YES